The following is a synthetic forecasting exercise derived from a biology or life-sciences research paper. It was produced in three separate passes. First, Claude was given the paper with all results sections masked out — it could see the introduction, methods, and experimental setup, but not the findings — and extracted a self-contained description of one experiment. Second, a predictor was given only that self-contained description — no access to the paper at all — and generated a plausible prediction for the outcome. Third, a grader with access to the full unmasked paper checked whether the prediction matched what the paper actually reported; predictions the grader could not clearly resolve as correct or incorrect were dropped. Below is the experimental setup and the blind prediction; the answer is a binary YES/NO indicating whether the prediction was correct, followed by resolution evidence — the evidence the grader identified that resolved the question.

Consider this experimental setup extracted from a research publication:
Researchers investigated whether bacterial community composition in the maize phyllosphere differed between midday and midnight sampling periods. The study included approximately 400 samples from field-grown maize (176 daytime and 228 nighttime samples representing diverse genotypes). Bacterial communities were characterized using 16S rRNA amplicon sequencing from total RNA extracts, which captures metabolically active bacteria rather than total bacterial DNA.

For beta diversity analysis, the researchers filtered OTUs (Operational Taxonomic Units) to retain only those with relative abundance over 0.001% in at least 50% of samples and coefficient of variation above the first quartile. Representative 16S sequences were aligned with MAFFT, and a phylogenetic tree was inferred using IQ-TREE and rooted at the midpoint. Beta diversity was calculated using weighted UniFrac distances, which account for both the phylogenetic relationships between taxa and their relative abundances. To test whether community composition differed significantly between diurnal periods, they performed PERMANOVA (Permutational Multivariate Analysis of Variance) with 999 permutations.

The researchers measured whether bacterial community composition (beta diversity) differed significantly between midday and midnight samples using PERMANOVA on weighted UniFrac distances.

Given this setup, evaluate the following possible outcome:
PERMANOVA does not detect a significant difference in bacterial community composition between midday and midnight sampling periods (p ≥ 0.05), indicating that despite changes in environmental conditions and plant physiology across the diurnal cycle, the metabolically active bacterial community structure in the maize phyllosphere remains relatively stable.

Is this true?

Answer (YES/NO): NO